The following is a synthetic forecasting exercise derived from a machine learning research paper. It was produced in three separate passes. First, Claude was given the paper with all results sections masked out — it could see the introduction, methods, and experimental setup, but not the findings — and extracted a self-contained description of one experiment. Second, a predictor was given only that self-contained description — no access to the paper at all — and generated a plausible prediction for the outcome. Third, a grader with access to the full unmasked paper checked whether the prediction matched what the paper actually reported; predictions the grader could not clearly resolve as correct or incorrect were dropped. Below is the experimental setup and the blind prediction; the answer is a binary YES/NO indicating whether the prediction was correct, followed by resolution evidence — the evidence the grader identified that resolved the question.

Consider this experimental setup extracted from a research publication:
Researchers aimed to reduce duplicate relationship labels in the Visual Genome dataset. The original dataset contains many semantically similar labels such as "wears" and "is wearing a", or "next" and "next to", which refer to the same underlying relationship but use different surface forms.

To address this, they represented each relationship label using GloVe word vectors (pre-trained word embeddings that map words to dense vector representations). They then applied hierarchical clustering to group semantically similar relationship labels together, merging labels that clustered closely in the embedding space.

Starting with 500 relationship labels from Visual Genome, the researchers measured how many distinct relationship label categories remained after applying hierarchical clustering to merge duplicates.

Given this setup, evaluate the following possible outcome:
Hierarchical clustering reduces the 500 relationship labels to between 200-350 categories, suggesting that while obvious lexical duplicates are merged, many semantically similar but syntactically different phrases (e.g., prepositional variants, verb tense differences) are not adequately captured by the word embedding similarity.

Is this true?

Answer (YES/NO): NO